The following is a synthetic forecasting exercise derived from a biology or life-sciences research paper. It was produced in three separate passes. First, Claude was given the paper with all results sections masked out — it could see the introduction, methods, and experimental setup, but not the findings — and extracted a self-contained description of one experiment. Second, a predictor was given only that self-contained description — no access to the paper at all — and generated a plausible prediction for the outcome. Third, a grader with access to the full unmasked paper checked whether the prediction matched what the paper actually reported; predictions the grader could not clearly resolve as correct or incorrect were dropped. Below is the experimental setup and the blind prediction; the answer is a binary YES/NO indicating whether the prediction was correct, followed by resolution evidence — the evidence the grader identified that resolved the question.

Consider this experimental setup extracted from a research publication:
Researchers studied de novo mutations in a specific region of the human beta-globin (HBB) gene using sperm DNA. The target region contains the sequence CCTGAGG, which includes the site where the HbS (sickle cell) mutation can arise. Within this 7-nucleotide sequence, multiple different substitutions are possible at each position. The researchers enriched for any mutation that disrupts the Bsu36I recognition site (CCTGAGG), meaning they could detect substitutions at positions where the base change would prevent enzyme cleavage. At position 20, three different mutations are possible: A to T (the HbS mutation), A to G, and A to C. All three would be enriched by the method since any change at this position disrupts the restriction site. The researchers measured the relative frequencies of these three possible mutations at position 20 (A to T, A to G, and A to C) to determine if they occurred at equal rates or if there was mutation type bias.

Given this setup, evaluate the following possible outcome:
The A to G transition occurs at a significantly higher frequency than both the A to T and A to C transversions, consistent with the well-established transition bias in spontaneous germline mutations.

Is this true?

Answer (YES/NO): NO